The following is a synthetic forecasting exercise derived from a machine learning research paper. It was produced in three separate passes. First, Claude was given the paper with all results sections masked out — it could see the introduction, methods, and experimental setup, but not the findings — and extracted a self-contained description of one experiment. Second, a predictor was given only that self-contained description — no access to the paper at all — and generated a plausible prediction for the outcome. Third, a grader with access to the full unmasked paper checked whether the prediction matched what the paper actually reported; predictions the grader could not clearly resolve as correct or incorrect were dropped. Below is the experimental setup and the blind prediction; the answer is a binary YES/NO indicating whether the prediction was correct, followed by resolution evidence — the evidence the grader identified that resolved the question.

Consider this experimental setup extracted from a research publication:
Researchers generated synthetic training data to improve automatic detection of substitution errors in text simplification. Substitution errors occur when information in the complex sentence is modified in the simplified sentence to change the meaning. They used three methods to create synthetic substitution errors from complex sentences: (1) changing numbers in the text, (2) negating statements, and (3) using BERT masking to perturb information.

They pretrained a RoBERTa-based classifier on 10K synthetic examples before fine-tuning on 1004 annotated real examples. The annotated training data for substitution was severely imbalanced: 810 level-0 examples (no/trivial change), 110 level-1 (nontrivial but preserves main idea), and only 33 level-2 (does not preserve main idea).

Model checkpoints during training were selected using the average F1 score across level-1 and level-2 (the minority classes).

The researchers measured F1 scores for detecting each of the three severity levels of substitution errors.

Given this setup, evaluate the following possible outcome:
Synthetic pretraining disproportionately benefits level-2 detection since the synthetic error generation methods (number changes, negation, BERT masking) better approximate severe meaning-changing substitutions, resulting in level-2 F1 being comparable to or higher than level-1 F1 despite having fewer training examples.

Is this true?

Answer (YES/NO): NO